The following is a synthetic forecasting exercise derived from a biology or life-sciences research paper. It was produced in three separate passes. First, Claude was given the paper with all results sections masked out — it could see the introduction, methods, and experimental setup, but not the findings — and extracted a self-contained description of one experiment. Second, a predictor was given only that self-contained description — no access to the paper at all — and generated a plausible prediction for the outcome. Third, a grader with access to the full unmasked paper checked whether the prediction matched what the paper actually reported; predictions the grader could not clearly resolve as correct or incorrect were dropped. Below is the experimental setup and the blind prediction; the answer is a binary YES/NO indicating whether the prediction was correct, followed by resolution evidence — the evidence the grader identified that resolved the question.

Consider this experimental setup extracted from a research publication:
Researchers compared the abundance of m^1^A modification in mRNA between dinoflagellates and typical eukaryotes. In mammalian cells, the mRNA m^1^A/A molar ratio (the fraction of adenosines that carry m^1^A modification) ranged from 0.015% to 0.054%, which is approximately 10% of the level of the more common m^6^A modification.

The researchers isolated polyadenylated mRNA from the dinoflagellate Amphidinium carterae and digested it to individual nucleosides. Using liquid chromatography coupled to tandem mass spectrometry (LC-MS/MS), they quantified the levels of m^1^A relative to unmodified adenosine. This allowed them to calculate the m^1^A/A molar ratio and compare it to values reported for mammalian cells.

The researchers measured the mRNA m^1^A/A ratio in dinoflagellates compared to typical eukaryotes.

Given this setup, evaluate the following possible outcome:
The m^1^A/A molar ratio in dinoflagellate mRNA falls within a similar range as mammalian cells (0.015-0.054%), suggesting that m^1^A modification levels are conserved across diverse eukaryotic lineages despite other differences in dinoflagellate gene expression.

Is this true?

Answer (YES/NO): NO